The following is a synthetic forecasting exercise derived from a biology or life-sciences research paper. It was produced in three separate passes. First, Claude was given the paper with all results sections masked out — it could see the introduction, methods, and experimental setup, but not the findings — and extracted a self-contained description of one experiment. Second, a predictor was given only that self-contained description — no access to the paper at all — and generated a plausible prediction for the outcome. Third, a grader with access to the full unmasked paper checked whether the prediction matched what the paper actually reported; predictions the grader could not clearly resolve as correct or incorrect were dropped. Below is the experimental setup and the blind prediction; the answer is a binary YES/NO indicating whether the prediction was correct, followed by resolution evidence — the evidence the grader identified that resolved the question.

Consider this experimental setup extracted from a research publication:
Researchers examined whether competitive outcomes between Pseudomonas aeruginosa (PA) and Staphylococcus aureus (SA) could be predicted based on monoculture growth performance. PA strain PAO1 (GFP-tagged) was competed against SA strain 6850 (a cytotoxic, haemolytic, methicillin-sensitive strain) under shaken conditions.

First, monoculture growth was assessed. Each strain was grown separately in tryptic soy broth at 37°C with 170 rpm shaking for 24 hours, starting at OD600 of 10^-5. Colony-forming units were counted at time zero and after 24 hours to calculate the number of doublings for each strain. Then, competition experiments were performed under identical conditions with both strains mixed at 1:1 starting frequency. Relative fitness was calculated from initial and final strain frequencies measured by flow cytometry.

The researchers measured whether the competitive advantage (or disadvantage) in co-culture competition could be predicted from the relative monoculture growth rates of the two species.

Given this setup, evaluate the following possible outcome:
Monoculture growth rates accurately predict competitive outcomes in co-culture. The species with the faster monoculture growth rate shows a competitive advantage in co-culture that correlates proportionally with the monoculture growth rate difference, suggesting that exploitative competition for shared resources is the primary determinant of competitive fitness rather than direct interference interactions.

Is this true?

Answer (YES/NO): NO